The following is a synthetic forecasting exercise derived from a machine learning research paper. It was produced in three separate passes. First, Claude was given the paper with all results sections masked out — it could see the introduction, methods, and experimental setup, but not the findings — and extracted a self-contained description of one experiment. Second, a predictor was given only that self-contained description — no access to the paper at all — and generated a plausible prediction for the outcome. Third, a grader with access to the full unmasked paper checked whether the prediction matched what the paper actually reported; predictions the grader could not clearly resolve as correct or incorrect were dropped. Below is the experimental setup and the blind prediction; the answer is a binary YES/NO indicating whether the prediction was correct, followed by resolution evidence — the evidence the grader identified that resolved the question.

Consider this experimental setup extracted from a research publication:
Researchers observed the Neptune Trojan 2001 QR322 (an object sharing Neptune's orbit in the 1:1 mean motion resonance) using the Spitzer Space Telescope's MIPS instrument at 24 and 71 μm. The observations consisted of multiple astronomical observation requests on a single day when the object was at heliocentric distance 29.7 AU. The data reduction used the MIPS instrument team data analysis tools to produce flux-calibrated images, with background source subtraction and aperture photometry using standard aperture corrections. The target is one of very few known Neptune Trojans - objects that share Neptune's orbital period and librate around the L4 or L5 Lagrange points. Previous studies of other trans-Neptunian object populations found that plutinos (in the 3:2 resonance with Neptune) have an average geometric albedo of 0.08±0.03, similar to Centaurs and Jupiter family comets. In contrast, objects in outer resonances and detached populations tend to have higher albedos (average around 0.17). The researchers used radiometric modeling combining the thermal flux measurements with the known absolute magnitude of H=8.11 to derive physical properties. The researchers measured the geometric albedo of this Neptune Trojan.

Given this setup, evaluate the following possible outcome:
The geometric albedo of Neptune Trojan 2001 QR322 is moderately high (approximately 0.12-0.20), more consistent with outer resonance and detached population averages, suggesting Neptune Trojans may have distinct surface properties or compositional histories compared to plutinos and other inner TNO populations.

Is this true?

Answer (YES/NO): NO